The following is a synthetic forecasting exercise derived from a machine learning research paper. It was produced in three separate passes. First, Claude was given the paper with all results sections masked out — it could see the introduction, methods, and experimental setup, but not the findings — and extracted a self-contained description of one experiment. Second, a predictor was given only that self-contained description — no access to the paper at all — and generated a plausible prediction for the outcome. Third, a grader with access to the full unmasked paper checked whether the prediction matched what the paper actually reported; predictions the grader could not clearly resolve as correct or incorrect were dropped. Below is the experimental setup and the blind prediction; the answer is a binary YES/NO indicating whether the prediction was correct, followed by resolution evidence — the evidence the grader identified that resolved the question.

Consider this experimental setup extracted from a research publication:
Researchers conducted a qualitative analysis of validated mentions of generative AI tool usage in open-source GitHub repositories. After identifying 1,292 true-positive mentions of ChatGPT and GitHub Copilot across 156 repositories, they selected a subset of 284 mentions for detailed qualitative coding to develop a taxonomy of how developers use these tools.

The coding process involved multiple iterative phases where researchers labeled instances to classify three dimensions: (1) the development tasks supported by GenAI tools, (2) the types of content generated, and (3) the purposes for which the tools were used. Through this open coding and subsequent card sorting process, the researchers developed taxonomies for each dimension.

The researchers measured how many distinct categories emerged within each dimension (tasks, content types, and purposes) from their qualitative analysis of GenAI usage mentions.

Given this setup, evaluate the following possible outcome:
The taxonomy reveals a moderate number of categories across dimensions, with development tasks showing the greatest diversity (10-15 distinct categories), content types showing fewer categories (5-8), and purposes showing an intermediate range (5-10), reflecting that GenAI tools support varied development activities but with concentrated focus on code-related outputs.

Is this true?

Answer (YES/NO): NO